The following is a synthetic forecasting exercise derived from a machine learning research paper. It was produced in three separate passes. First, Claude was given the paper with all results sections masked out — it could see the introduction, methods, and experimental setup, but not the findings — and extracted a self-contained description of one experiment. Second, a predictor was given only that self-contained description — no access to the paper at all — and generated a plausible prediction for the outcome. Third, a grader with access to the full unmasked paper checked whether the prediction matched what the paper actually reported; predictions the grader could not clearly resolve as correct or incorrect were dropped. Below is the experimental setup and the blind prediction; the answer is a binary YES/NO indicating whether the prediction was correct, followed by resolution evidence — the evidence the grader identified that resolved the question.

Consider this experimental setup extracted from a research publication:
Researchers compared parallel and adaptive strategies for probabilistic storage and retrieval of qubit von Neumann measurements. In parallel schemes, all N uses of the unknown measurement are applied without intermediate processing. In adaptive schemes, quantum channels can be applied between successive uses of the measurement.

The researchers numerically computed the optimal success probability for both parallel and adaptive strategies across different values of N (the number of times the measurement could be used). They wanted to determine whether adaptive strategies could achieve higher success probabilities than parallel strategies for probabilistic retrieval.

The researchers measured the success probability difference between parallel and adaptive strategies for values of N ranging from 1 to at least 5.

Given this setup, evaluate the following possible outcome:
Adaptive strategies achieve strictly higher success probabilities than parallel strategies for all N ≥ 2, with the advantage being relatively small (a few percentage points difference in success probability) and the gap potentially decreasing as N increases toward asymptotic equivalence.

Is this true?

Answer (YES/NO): NO